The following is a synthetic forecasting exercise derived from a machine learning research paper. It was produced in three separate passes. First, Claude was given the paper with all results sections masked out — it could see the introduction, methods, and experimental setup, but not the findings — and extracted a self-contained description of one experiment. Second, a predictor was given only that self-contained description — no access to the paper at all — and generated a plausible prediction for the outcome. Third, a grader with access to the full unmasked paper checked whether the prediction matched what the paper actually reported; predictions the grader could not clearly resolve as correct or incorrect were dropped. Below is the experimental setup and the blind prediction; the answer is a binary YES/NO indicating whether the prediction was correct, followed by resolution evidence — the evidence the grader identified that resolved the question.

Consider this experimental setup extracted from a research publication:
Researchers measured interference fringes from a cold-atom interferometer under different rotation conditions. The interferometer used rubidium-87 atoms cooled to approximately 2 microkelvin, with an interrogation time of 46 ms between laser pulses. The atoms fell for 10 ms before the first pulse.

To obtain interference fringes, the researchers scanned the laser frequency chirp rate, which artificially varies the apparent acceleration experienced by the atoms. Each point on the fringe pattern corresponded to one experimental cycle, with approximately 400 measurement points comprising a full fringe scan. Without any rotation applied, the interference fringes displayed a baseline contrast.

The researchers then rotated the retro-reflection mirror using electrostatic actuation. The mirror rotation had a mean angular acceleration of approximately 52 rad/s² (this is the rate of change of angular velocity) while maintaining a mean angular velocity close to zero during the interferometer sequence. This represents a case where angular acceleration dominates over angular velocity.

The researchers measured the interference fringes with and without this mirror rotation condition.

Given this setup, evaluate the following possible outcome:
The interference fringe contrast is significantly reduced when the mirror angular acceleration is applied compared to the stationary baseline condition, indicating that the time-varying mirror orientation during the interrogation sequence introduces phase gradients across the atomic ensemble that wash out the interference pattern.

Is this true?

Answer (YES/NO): YES